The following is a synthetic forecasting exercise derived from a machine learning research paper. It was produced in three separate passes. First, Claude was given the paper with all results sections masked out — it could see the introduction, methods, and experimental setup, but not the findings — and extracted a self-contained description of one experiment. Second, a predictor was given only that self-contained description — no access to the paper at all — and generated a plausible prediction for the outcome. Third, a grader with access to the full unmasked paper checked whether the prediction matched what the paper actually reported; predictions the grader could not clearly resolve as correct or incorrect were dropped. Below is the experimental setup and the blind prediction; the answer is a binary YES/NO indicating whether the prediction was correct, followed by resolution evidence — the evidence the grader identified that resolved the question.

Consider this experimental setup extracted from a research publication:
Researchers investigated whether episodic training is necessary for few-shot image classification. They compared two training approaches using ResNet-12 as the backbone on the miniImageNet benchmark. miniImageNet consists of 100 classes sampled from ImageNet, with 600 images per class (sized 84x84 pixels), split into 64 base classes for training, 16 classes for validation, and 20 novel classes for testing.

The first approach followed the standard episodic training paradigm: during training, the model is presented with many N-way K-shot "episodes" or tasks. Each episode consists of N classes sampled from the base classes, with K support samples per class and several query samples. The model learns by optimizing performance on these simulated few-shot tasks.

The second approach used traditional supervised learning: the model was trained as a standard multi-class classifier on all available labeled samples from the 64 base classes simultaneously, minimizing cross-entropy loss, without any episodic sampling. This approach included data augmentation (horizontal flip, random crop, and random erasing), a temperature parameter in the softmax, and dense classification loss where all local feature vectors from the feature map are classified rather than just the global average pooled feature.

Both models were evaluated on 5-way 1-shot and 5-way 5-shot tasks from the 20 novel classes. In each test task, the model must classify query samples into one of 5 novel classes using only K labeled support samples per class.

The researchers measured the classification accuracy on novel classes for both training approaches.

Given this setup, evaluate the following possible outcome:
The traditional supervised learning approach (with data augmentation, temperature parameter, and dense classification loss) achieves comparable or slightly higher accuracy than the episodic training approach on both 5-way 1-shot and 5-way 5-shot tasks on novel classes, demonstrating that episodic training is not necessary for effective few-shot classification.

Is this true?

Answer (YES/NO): NO